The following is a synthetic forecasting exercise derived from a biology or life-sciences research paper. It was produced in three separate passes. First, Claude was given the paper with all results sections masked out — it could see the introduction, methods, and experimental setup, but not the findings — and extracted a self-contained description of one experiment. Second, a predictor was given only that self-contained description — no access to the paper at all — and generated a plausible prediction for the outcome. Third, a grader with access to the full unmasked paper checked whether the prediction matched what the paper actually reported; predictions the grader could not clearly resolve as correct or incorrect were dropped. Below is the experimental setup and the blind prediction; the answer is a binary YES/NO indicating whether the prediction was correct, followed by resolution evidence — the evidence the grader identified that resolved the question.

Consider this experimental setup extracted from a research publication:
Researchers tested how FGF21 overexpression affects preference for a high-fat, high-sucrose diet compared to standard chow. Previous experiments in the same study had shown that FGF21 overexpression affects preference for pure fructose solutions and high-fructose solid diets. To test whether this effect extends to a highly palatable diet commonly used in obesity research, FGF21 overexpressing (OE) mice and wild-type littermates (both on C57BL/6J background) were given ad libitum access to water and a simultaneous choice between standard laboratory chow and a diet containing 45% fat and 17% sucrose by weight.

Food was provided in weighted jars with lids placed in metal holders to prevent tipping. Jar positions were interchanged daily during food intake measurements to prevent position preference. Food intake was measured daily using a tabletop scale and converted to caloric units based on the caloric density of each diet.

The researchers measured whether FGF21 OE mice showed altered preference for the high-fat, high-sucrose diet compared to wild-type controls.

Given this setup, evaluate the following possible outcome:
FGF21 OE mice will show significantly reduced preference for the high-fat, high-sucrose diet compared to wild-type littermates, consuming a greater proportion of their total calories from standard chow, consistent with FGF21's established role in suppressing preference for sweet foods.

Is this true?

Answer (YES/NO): NO